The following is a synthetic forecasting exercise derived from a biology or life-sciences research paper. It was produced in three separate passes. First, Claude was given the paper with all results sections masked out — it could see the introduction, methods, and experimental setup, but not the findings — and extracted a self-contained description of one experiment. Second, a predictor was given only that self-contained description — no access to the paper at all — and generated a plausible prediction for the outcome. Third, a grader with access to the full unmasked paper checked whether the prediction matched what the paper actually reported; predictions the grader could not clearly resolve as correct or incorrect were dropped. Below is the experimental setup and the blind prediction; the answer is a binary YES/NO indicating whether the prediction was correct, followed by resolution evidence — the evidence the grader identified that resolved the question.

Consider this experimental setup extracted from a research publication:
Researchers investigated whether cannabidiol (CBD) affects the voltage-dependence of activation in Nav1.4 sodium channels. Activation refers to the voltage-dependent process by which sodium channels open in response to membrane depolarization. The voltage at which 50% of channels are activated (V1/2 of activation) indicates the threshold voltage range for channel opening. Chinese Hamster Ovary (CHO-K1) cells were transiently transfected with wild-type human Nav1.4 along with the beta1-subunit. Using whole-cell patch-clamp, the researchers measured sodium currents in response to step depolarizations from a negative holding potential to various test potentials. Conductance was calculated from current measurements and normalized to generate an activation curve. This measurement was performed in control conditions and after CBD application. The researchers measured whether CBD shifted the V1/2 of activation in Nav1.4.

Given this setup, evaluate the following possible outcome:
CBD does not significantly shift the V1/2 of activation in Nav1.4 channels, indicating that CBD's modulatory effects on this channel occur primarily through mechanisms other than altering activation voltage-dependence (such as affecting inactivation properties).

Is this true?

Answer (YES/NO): YES